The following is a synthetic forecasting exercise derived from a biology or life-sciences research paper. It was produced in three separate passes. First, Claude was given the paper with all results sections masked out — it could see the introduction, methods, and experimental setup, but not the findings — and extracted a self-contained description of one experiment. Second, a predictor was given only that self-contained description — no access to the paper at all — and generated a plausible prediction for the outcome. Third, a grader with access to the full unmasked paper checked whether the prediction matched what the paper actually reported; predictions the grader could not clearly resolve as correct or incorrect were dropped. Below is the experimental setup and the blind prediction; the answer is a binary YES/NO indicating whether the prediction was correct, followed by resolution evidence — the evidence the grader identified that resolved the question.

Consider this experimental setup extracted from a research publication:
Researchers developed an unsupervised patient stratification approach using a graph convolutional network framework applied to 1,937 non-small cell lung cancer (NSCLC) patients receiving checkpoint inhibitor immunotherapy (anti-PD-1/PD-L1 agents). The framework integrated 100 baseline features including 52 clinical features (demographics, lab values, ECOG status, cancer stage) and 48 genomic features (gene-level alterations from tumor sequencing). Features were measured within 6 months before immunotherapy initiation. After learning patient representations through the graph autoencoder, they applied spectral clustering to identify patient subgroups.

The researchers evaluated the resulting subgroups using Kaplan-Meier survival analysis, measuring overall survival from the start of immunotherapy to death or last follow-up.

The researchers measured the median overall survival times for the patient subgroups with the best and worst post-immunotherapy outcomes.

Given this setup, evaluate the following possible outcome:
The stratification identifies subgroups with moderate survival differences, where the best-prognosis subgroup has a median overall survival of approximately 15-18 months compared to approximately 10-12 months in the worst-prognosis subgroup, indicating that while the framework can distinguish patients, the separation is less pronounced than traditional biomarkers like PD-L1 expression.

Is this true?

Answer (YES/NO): NO